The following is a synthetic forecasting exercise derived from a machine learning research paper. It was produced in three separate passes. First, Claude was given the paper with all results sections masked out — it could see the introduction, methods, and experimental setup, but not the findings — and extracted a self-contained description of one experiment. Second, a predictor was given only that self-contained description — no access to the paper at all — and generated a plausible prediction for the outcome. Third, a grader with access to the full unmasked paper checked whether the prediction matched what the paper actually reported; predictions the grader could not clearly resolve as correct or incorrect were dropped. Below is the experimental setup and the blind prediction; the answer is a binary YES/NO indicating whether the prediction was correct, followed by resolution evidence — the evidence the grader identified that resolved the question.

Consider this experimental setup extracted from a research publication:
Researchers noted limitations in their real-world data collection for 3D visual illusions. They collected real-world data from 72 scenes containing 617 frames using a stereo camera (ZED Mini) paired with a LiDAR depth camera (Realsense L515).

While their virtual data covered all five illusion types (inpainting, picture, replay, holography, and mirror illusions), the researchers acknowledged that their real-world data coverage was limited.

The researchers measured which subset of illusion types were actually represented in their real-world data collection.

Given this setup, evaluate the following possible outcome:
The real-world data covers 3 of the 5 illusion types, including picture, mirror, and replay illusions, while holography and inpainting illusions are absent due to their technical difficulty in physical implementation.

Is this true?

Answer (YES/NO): NO